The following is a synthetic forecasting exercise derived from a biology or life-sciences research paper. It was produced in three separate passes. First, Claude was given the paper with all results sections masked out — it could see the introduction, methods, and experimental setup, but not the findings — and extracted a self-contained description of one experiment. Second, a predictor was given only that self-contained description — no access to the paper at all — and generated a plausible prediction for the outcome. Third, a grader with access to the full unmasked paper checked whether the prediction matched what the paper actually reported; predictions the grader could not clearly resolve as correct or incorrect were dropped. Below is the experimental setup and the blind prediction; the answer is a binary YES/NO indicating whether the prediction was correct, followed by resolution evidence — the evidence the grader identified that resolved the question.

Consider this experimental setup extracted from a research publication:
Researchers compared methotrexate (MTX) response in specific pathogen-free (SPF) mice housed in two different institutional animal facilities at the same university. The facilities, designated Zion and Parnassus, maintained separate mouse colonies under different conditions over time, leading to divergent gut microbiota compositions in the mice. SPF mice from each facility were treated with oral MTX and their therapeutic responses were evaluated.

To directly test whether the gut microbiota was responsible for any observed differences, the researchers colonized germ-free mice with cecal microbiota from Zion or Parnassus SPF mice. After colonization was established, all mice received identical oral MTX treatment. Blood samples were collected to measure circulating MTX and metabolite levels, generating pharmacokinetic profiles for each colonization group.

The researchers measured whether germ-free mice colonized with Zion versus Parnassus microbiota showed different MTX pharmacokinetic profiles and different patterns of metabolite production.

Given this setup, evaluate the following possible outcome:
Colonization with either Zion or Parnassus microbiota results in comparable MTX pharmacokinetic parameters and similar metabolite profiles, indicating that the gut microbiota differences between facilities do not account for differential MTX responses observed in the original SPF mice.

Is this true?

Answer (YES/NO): NO